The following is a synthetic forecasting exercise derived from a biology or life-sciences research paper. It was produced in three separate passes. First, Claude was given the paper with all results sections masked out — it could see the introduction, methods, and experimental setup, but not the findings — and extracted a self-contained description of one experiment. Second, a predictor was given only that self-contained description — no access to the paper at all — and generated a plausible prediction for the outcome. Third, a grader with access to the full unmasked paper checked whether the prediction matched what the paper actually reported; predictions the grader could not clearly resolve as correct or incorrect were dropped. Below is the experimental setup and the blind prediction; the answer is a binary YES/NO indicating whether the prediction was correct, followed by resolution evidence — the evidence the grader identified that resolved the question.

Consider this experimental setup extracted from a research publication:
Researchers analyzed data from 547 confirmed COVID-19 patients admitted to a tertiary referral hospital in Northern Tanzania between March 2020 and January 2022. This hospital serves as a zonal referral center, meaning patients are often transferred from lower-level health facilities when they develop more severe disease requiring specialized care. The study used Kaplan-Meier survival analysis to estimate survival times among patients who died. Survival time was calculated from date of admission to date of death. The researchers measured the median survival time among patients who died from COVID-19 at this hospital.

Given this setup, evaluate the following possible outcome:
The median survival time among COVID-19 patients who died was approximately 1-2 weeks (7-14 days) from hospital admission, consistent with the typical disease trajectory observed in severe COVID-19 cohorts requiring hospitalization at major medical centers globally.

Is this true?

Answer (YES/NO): YES